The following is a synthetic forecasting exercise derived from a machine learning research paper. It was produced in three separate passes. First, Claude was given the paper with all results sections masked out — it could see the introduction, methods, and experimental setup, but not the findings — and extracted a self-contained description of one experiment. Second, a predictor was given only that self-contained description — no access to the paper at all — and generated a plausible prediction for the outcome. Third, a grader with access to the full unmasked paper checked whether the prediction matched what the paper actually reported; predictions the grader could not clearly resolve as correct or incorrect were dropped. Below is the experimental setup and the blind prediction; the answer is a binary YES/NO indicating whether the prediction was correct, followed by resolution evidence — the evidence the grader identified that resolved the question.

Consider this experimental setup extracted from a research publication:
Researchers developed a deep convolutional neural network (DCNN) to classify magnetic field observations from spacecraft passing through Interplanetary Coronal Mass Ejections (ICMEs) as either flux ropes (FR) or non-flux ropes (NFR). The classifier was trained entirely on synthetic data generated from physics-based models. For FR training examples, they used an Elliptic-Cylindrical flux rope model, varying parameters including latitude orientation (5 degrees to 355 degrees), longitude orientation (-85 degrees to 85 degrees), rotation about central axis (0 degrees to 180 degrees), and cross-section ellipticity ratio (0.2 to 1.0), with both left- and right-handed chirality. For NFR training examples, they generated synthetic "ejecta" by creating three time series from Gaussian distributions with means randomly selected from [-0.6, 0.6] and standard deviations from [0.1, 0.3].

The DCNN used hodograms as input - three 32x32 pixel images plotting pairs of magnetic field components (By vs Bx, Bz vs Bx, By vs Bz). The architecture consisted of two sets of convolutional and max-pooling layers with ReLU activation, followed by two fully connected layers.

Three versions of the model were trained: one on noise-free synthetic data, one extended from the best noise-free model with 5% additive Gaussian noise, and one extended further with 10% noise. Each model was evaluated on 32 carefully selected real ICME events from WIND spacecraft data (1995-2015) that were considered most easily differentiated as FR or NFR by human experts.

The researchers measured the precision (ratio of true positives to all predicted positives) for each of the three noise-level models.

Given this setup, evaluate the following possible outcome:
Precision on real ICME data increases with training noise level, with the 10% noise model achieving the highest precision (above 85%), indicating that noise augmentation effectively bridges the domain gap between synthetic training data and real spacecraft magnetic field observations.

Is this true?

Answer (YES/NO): NO